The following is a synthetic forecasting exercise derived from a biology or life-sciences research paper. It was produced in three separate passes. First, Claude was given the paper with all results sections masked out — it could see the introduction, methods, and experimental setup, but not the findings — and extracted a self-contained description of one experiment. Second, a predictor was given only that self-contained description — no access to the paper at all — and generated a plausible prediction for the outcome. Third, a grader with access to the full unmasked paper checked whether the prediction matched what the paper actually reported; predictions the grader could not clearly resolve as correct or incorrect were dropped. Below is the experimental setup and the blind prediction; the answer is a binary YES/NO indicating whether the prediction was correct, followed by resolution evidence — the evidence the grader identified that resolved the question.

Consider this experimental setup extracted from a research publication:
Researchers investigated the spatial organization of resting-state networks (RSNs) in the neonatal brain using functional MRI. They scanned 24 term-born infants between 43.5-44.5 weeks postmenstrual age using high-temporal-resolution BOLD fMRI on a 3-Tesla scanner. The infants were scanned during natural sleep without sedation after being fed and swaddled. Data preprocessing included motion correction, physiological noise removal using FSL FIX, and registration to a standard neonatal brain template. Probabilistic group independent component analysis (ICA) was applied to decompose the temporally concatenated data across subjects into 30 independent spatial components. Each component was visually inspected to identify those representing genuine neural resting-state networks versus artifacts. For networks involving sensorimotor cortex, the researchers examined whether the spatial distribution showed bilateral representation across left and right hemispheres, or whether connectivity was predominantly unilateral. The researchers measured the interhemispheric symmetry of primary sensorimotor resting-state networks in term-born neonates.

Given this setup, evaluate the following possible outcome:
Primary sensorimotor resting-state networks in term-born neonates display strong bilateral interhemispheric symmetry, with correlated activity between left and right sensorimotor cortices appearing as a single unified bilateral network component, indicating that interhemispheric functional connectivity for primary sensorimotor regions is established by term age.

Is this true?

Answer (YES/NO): YES